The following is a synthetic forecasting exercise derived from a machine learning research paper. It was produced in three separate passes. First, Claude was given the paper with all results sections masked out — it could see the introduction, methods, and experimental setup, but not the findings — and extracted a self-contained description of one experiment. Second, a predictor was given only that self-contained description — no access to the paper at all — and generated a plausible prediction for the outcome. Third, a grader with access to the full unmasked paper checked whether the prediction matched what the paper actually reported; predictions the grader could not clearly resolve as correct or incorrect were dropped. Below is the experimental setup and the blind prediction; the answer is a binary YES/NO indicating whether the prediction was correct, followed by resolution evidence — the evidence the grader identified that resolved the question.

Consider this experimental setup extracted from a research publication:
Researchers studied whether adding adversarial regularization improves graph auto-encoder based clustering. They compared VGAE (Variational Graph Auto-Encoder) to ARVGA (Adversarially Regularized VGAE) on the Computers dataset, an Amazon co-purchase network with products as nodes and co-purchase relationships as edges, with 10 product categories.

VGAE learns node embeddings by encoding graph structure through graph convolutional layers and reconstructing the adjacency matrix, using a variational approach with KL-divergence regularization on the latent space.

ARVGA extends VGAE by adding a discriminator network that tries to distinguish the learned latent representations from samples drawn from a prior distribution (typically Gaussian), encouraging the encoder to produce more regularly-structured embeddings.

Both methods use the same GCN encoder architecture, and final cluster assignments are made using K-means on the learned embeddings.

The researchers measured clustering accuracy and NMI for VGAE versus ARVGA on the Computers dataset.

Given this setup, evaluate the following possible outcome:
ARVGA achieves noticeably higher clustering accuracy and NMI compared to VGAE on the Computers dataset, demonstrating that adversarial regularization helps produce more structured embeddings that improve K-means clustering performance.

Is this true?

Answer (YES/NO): NO